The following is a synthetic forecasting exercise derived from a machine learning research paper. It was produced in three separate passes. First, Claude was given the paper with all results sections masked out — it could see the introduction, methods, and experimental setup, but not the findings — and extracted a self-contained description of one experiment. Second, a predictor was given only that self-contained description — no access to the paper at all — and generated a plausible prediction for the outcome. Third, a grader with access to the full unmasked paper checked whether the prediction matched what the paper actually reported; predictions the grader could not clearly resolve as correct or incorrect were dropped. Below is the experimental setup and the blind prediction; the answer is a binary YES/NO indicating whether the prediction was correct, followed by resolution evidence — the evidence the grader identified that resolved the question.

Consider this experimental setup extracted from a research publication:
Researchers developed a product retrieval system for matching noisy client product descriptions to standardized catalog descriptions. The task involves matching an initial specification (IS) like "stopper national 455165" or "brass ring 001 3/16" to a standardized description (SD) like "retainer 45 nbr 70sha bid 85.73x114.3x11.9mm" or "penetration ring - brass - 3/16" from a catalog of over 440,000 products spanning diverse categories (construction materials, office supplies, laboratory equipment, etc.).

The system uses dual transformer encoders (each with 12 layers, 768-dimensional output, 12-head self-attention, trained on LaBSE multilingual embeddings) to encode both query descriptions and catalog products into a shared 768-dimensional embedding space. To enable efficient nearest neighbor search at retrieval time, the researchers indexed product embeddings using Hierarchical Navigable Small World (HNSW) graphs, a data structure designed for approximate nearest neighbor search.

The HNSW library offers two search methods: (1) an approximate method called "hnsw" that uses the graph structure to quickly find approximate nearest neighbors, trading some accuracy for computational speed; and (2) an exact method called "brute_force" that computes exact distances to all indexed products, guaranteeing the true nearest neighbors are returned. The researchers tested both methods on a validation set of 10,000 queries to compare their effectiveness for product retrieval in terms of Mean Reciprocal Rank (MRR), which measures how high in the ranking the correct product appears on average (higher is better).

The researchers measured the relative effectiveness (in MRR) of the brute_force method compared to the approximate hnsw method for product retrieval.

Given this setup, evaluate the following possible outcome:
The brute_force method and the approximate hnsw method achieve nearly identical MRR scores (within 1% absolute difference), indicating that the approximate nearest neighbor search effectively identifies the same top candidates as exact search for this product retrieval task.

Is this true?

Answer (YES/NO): NO